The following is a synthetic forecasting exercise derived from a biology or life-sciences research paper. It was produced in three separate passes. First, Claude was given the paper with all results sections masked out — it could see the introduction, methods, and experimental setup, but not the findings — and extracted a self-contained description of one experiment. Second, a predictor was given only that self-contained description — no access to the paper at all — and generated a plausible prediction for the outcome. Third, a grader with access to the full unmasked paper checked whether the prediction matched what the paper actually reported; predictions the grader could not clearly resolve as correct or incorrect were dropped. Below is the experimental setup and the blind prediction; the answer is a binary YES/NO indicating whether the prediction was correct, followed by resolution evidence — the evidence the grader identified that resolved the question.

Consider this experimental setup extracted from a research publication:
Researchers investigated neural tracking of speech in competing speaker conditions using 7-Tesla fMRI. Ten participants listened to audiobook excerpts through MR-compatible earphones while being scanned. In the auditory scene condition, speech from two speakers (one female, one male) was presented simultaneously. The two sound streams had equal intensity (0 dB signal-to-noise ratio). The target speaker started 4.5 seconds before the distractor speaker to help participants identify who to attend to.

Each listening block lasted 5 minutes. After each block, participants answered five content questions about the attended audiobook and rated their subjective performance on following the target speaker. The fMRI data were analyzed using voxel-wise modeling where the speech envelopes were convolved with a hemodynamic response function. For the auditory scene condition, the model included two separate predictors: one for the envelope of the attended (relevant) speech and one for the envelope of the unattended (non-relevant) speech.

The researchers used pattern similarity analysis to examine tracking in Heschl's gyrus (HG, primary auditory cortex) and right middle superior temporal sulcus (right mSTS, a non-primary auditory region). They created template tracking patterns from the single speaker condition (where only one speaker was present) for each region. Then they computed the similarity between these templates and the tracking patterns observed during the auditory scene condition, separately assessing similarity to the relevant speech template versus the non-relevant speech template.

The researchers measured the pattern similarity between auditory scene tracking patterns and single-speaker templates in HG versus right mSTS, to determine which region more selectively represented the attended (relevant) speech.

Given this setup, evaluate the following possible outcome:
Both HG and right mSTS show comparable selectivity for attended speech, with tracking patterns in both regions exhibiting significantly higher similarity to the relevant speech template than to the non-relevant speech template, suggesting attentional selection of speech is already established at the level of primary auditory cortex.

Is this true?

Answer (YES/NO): NO